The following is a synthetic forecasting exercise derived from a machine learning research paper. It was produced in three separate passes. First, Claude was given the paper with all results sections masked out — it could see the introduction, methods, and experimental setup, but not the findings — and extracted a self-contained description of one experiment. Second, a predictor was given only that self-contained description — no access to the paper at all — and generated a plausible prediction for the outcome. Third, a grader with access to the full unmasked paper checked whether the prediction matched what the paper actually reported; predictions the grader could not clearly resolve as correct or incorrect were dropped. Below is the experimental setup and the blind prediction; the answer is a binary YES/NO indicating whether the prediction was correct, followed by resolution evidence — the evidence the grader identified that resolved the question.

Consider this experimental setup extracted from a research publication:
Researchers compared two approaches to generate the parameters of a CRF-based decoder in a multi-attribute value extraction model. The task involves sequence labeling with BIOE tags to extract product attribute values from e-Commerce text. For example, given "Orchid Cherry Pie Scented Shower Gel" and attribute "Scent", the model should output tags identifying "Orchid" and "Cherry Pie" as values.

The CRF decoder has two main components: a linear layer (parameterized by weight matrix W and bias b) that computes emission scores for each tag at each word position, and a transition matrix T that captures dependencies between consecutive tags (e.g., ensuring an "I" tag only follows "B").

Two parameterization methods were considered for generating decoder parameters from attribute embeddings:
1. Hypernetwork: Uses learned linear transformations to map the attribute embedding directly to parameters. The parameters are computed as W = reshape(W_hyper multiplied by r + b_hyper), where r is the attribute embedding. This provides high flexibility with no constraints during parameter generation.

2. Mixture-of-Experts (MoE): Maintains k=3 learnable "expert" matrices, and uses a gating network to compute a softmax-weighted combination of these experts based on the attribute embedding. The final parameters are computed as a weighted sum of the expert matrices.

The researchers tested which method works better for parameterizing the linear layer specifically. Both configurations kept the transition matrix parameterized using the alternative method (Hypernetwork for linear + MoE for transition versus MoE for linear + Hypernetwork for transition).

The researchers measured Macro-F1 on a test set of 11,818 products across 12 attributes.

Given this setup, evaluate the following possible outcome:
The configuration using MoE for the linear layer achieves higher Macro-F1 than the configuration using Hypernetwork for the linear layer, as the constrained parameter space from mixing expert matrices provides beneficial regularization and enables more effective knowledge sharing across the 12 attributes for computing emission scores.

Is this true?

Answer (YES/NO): NO